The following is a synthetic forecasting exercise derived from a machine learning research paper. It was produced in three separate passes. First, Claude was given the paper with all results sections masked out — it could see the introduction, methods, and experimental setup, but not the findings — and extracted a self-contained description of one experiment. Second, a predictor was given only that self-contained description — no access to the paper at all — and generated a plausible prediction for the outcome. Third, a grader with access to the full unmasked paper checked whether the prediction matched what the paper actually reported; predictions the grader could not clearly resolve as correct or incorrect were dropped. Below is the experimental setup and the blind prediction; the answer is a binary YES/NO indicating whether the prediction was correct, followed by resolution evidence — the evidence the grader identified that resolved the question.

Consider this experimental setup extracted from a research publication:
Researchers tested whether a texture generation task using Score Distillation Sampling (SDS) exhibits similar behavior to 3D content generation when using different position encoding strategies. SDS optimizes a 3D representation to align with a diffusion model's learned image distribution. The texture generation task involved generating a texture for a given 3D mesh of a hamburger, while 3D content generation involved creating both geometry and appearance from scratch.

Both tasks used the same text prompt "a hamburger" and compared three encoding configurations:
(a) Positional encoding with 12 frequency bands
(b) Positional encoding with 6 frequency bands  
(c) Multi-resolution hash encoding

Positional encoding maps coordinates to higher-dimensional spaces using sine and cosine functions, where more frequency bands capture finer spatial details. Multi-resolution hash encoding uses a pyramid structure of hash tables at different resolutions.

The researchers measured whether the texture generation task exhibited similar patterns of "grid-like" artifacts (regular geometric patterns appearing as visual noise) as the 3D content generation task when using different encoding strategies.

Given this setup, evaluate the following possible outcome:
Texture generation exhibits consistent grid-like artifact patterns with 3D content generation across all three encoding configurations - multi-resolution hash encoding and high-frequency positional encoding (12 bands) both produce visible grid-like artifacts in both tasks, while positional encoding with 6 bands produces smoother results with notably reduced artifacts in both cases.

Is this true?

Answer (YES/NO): NO